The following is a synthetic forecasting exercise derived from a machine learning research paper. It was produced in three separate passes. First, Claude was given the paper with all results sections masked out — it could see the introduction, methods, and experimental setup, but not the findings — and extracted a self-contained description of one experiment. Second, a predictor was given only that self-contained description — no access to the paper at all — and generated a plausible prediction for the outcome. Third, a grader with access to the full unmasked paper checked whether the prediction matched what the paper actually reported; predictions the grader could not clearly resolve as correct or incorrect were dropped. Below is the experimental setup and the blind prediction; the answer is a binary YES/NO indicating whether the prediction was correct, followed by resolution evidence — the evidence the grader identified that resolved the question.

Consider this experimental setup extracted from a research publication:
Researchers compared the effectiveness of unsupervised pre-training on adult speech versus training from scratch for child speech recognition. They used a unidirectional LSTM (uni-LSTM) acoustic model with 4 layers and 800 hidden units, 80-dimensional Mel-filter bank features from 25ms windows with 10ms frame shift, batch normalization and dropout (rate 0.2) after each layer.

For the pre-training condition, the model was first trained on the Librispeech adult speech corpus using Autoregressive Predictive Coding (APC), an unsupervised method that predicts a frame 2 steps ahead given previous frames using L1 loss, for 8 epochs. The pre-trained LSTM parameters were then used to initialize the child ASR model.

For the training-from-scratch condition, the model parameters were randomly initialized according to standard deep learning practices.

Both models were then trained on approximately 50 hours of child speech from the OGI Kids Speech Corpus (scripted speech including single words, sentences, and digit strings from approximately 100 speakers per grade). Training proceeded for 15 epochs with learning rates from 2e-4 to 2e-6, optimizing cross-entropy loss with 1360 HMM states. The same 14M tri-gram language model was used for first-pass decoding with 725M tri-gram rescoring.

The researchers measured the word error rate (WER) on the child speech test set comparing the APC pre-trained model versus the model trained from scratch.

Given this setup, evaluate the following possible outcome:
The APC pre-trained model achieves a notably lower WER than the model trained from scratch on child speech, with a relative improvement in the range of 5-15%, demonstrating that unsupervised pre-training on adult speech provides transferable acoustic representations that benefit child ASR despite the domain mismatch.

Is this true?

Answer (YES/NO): YES